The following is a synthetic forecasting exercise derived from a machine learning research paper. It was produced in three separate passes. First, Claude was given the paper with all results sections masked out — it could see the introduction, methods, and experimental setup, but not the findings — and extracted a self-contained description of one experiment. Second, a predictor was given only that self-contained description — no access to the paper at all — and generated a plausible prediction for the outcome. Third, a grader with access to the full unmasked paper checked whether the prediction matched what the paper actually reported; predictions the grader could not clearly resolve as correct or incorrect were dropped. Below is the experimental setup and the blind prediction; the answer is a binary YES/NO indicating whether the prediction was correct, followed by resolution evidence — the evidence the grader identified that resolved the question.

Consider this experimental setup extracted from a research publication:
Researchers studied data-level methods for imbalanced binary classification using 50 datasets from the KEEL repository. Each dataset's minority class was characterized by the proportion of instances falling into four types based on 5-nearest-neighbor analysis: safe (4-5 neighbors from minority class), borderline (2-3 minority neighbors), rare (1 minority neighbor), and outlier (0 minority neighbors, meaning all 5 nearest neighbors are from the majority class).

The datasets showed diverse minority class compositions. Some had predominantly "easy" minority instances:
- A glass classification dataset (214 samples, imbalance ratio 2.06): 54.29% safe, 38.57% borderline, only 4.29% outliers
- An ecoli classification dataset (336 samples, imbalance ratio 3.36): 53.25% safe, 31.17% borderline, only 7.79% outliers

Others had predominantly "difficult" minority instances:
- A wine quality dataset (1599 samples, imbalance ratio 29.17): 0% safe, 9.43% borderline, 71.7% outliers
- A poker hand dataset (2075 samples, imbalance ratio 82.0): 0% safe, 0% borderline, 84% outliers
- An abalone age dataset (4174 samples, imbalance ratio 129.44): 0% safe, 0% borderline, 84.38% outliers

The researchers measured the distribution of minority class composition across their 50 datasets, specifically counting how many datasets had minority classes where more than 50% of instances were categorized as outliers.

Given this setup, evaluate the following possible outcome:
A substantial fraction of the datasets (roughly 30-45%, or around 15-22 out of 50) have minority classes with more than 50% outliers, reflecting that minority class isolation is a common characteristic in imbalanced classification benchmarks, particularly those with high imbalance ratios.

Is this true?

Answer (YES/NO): NO